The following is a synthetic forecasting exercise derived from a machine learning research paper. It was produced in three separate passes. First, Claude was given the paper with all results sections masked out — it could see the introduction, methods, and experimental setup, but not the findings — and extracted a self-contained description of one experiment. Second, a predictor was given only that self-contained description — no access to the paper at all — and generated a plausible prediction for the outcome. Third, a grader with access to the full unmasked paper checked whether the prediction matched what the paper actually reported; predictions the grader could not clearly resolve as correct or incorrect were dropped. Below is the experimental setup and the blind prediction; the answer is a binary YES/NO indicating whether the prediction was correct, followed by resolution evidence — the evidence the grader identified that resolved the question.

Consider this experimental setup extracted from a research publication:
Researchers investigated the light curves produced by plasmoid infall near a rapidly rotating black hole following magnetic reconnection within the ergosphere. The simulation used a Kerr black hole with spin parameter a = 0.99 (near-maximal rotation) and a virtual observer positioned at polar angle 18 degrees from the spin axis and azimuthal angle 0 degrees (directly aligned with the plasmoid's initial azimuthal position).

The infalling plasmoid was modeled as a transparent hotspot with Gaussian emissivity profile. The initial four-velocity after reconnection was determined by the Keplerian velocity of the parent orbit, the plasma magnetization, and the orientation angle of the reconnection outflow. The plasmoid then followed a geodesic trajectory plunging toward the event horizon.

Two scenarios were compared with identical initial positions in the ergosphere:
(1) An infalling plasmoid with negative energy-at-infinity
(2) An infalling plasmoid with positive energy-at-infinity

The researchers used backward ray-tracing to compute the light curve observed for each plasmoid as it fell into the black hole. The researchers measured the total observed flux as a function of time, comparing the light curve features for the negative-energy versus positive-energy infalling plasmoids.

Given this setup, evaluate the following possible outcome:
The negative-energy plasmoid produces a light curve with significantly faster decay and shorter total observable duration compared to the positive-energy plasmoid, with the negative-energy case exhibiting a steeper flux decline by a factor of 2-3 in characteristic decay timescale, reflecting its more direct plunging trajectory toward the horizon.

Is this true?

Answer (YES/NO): NO